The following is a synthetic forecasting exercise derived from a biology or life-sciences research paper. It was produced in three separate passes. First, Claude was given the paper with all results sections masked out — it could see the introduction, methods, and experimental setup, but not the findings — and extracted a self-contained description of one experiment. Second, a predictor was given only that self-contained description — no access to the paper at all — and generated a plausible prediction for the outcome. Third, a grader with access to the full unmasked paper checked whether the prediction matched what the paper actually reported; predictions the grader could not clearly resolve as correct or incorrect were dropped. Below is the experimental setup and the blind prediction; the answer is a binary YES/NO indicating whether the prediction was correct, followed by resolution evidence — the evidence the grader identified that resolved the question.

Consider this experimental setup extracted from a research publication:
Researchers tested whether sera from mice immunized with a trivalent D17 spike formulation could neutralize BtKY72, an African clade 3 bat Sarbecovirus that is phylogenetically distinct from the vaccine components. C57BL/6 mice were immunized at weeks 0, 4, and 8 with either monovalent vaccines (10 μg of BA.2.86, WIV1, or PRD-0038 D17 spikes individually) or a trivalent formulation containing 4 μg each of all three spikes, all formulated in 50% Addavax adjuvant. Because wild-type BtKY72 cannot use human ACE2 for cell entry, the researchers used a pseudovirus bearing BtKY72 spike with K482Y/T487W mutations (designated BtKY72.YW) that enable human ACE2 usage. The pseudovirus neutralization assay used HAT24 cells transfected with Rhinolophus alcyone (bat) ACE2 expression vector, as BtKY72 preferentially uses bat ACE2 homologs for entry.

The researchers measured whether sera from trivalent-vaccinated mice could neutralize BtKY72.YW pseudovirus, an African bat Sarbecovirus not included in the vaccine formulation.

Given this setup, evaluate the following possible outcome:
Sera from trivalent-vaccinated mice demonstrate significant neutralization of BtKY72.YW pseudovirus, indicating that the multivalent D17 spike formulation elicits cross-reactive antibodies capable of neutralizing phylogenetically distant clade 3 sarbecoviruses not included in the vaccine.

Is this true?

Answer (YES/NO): YES